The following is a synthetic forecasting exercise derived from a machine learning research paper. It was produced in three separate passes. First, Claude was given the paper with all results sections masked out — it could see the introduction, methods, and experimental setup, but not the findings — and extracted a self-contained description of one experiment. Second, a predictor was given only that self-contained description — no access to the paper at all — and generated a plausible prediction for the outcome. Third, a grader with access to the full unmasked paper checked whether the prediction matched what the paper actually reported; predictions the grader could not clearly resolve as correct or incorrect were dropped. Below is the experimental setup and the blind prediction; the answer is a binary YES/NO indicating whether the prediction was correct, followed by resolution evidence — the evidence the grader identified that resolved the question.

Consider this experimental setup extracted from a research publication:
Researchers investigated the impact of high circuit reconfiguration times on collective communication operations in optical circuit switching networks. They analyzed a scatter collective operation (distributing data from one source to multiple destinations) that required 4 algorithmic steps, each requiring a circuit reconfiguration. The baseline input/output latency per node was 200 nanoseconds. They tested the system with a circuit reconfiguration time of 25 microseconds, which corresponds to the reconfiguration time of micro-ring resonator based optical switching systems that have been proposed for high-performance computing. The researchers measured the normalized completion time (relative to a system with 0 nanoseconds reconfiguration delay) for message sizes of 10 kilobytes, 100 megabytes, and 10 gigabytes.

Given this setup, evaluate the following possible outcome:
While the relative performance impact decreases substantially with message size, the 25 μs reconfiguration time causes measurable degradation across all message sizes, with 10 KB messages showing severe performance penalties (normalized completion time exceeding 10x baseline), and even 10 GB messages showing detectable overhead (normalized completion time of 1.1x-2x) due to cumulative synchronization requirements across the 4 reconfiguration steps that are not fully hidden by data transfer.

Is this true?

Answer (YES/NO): YES